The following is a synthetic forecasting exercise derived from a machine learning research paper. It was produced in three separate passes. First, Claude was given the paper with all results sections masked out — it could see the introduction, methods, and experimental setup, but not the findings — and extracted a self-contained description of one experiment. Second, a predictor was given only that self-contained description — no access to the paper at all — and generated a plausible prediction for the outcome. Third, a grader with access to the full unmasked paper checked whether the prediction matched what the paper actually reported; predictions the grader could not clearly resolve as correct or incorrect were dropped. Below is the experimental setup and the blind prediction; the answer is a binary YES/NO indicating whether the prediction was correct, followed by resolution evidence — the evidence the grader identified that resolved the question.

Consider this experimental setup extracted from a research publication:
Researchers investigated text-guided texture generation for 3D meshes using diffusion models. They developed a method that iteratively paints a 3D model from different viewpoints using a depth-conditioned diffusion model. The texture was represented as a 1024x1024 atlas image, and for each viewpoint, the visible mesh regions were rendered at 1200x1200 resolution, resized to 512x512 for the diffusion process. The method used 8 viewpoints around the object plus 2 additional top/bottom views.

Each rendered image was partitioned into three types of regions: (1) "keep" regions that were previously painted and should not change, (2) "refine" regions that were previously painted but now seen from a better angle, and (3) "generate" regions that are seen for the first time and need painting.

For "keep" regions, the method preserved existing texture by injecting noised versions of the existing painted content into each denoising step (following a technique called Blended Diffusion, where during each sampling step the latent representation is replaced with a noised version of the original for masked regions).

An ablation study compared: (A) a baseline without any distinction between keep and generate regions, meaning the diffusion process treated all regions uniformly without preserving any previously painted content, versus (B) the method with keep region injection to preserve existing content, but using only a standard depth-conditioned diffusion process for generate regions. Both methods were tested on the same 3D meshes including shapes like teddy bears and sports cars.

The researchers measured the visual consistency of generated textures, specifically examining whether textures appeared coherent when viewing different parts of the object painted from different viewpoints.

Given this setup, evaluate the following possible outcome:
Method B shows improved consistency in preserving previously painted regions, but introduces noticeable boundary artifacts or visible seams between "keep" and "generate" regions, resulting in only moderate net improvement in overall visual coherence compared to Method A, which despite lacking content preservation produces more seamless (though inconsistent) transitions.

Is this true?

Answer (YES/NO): NO